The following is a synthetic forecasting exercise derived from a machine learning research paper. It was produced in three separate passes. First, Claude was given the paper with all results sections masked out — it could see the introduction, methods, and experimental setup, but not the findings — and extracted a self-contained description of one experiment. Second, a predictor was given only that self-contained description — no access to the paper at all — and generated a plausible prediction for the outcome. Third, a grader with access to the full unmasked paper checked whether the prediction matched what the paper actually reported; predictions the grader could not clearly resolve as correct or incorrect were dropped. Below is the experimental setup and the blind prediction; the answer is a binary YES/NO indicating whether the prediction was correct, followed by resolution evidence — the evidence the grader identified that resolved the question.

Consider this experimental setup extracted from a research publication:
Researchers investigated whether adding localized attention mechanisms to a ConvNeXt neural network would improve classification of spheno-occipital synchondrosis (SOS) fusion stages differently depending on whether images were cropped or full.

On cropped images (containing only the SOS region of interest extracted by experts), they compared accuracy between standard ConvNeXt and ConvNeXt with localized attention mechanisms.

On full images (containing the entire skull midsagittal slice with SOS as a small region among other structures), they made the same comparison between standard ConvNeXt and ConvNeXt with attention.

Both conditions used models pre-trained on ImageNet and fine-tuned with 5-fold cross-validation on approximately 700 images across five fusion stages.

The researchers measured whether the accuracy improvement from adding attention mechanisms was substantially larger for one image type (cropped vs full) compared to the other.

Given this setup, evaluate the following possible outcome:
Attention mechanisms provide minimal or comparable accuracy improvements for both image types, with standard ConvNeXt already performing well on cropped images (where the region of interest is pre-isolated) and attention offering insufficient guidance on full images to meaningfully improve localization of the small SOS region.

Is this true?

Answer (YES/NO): YES